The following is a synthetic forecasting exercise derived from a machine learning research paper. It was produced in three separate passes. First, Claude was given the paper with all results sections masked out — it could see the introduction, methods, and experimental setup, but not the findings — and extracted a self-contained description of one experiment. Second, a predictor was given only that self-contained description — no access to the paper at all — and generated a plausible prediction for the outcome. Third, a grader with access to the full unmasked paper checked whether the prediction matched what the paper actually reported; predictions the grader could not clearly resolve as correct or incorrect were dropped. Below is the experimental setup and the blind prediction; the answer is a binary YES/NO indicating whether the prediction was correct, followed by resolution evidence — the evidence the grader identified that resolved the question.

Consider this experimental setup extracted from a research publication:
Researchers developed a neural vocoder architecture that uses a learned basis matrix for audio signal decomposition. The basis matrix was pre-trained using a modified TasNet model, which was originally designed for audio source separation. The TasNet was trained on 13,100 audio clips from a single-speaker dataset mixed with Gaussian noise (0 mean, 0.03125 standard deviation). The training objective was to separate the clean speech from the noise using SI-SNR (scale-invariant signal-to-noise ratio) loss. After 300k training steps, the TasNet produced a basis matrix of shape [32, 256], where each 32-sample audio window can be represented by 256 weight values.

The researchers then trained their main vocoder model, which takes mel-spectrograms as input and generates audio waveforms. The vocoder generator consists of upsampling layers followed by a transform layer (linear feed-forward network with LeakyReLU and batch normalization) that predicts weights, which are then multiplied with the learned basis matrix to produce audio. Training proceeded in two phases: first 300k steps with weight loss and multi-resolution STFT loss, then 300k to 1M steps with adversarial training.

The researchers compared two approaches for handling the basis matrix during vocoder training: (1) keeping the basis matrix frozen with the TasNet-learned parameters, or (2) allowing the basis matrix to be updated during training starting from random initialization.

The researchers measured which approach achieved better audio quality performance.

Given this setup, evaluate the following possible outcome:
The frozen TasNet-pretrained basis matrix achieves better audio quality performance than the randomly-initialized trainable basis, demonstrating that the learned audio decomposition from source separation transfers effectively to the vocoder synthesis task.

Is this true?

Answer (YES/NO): YES